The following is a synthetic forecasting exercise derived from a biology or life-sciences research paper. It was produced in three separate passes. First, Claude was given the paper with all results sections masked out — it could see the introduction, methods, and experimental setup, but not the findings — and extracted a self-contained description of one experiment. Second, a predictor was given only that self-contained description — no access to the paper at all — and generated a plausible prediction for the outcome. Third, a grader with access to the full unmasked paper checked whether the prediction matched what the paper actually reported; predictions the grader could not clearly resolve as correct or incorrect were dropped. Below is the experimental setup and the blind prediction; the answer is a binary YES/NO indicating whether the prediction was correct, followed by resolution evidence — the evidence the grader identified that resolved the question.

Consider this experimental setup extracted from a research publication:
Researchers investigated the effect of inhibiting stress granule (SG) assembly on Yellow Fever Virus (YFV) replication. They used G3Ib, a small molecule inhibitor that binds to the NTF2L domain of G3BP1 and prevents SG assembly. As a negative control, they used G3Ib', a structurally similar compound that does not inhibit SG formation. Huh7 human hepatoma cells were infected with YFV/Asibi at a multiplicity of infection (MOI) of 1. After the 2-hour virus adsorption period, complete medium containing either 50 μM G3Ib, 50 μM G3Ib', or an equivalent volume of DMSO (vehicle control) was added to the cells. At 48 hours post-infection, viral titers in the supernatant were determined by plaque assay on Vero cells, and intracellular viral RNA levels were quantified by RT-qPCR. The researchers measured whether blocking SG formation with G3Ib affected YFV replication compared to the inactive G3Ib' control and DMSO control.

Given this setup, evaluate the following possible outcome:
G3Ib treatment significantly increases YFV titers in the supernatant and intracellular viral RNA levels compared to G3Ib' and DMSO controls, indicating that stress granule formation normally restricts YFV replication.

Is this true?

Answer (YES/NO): NO